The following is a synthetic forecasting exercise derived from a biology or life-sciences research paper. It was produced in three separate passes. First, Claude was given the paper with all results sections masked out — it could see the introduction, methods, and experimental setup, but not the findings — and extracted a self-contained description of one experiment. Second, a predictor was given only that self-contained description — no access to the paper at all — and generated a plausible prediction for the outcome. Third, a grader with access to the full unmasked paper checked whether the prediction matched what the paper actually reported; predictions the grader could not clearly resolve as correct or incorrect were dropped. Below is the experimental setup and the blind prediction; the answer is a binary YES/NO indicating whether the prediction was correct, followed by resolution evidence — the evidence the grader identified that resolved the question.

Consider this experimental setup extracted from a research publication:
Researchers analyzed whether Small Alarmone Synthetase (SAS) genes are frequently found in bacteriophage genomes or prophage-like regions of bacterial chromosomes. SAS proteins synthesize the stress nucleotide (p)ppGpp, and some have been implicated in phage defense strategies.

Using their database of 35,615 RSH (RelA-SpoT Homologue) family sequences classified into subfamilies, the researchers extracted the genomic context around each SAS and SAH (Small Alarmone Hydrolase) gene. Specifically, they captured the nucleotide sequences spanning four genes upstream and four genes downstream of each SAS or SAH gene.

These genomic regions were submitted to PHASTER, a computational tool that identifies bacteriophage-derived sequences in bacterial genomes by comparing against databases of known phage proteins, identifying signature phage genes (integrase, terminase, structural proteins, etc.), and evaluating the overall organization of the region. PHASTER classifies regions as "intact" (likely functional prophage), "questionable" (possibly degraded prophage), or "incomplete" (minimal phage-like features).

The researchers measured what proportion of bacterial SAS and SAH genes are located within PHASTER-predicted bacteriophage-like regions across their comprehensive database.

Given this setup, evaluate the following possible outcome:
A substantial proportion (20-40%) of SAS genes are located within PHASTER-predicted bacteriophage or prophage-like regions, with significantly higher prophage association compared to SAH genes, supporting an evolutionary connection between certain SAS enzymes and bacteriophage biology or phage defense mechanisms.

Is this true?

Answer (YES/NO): NO